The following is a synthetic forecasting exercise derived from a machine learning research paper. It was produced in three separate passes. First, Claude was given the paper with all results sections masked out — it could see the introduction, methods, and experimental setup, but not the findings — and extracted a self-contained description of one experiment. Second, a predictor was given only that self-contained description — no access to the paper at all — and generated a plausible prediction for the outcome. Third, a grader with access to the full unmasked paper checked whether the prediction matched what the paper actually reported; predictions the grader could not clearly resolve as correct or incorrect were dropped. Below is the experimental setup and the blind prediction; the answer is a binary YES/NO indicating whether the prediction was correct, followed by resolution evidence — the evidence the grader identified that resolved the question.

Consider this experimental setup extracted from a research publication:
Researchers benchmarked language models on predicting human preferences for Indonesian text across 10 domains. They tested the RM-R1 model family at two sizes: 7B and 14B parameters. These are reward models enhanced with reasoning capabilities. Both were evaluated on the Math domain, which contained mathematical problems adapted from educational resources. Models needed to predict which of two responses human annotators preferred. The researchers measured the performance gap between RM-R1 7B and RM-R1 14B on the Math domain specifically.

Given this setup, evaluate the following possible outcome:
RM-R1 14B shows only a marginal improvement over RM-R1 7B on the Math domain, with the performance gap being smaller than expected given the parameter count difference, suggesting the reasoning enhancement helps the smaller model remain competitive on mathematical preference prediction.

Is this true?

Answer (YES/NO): NO